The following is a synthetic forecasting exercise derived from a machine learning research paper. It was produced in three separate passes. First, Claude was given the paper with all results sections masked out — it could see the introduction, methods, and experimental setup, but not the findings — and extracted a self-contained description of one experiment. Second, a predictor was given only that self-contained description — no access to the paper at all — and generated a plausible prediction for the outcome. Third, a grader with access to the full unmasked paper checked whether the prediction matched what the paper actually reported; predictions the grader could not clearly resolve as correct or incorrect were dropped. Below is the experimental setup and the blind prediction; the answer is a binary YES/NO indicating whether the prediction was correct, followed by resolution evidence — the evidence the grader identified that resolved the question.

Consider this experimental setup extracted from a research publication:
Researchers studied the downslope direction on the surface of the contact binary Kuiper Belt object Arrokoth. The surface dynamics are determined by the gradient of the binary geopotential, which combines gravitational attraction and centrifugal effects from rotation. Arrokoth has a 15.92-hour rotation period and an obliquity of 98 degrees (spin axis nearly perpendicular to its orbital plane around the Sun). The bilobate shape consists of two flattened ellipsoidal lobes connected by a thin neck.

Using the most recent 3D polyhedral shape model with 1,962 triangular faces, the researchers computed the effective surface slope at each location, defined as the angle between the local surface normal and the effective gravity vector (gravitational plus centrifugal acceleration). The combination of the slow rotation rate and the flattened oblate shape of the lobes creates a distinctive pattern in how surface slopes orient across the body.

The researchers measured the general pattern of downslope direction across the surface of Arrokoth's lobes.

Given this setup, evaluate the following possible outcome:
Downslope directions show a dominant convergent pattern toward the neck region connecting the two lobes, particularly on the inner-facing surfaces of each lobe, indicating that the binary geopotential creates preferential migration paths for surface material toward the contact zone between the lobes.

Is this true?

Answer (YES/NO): NO